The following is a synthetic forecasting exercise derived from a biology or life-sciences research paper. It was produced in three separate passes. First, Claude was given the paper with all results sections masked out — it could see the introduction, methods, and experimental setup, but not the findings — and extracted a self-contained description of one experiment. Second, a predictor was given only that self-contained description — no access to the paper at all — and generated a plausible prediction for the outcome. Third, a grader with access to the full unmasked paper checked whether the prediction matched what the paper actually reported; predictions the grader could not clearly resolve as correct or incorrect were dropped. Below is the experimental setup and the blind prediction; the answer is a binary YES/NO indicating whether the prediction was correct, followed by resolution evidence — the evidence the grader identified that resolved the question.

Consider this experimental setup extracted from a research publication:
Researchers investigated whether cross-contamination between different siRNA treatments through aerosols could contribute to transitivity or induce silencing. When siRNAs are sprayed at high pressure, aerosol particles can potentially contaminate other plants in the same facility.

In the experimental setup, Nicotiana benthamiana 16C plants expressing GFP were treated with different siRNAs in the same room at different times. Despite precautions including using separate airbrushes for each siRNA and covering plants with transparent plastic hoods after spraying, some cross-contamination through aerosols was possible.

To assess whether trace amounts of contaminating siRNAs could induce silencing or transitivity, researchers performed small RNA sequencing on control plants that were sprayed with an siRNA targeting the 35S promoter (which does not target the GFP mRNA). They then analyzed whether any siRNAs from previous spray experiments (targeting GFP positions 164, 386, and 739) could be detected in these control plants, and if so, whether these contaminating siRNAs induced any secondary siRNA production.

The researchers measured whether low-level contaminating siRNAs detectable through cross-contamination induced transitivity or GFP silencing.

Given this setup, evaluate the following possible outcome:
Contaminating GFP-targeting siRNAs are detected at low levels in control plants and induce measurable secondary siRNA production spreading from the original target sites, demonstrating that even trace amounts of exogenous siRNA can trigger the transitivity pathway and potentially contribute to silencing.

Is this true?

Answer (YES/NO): NO